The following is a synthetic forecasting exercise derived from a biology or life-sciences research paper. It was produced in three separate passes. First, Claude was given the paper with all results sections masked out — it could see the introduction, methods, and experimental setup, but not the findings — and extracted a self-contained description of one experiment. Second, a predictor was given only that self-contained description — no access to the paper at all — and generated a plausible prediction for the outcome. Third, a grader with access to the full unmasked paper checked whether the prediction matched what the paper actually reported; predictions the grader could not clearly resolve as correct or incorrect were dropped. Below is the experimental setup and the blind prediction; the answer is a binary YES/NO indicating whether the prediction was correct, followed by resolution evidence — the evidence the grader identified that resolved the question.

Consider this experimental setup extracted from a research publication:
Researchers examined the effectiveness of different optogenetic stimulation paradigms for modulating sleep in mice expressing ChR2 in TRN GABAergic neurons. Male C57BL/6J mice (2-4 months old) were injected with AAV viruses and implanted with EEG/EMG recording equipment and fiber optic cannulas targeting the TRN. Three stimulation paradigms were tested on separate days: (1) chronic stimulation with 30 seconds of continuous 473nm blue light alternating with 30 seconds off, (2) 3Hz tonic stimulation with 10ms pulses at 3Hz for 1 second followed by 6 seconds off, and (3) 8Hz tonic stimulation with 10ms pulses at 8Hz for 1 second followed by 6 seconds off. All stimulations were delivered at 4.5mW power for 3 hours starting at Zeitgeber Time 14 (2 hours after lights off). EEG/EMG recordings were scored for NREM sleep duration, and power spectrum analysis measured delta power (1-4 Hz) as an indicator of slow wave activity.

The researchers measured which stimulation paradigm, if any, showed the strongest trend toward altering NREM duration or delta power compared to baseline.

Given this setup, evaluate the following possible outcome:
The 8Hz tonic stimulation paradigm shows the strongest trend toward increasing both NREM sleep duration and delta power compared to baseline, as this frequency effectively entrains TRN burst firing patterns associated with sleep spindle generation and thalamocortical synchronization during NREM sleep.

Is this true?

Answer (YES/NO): NO